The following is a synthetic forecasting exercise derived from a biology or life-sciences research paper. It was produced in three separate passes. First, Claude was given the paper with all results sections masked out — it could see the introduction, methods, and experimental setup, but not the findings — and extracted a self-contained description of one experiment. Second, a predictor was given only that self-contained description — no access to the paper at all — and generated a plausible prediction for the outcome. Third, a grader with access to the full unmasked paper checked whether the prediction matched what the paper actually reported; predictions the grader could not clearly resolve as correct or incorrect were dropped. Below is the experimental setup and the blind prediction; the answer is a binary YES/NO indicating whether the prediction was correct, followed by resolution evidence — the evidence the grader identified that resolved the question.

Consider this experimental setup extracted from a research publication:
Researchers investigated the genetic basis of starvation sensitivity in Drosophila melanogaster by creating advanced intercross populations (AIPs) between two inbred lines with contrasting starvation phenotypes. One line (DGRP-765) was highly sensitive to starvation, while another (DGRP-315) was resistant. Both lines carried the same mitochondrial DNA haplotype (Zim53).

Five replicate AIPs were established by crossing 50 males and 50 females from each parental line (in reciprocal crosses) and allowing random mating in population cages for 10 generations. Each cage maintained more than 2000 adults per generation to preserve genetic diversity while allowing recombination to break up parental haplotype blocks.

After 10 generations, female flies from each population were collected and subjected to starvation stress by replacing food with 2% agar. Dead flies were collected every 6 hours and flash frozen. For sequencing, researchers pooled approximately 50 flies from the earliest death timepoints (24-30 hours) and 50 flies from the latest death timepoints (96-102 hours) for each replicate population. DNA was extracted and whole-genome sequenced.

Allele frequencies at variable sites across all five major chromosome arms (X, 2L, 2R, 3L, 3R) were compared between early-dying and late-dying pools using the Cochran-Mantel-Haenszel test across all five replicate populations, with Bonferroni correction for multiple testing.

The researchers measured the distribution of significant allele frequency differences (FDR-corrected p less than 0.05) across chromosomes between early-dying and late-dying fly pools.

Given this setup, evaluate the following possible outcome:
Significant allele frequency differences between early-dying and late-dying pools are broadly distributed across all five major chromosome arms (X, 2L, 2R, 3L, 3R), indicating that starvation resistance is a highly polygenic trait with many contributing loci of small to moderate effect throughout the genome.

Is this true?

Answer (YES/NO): NO